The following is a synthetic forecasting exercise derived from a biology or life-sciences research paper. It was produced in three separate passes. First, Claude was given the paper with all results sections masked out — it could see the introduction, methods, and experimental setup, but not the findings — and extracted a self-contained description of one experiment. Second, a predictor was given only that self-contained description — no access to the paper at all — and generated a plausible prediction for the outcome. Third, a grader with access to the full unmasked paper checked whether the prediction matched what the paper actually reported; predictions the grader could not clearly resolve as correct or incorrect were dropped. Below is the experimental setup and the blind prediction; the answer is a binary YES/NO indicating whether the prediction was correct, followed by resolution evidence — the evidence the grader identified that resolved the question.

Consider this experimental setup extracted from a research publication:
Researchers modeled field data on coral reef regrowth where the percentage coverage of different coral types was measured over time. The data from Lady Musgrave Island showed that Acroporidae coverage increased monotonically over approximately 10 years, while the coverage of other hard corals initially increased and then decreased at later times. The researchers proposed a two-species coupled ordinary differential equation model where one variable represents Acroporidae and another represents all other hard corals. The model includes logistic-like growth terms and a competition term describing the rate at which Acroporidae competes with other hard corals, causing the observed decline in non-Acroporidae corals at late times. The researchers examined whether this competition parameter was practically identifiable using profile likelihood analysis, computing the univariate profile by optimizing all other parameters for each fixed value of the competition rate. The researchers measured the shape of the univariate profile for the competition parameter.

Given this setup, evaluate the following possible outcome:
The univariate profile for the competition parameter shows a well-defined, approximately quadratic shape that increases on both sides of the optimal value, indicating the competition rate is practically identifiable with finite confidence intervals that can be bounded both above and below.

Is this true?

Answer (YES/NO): YES